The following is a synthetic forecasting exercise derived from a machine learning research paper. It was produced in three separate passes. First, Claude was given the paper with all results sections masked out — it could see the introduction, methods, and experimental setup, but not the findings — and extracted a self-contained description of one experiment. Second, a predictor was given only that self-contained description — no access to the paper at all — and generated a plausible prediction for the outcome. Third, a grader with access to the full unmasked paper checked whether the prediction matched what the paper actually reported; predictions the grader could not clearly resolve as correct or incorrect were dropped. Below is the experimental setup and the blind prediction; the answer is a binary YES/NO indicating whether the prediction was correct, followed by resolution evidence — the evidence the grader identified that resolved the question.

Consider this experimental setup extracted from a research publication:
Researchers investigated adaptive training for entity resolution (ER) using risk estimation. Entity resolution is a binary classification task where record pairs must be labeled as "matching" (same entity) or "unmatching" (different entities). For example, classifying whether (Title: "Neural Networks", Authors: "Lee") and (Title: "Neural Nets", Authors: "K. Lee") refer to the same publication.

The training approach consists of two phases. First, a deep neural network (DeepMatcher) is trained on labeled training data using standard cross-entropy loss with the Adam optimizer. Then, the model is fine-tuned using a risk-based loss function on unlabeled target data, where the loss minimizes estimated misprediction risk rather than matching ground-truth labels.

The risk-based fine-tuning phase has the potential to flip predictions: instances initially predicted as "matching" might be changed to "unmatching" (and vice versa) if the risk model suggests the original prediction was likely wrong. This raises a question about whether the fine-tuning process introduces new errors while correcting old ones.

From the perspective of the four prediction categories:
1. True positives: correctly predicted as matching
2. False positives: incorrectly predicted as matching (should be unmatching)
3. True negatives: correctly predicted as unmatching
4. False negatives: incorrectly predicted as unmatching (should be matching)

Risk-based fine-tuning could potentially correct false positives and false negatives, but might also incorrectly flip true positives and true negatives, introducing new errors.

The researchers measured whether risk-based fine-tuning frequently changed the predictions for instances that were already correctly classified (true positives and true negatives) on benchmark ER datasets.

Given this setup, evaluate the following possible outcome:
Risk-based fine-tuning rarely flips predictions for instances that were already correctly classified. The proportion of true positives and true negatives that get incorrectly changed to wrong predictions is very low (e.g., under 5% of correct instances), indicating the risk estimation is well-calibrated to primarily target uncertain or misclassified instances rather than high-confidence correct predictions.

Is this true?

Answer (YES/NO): YES